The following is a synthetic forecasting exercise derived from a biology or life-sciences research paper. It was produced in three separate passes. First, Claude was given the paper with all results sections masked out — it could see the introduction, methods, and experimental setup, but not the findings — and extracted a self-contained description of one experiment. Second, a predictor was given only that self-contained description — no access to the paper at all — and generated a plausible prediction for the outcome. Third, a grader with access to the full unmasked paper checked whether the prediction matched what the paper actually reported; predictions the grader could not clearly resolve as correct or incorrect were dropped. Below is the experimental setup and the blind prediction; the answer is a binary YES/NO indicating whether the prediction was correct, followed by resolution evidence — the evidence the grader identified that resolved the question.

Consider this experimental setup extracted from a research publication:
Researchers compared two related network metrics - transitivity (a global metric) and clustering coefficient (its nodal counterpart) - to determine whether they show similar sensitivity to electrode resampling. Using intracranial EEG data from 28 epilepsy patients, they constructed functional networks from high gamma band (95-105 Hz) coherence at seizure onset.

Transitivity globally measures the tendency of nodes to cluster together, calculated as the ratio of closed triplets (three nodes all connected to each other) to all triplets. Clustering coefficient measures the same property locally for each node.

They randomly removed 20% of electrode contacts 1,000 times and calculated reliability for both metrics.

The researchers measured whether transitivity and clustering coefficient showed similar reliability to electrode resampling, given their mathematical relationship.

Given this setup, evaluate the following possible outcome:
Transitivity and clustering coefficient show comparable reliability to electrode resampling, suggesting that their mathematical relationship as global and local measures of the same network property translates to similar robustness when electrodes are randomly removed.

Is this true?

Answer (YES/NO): NO